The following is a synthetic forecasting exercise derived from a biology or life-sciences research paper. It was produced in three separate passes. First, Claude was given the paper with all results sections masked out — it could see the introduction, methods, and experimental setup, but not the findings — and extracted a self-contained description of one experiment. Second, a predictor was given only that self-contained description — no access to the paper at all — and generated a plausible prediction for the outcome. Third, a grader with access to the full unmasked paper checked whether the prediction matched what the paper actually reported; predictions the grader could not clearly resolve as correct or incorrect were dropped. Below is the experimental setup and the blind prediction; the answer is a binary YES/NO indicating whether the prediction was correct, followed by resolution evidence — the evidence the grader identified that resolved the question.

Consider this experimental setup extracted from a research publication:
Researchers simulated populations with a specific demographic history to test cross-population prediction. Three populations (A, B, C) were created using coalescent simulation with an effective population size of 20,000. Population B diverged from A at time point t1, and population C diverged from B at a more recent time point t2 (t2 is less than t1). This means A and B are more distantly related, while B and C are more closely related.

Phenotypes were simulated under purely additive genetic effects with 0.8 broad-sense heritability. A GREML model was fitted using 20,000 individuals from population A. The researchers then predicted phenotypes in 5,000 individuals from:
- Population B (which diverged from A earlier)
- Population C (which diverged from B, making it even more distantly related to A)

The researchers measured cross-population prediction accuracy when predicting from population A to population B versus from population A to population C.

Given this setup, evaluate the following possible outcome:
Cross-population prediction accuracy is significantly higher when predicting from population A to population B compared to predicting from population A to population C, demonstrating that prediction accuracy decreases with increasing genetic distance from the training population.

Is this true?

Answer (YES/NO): YES